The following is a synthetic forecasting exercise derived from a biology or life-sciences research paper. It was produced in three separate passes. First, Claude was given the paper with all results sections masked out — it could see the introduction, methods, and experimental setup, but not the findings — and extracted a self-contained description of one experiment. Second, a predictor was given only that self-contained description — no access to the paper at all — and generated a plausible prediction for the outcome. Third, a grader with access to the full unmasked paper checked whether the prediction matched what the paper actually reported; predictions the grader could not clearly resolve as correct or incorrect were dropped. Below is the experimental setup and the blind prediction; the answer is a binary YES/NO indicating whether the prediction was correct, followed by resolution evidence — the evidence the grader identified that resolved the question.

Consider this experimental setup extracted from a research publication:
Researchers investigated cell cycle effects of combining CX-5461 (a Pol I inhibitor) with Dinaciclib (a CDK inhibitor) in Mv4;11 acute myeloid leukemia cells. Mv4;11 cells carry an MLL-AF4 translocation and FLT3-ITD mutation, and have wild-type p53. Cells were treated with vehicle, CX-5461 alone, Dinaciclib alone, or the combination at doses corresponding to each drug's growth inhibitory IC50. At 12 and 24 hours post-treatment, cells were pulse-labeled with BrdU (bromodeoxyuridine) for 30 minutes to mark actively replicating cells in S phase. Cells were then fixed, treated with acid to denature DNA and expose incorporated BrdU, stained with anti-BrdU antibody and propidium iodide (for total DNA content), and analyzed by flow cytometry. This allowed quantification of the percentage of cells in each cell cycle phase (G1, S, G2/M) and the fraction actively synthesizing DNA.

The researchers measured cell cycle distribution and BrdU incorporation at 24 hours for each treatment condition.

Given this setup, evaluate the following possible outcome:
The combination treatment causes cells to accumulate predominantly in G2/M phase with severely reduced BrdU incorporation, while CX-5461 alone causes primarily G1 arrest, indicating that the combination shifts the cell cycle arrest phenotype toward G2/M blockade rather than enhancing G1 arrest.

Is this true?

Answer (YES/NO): NO